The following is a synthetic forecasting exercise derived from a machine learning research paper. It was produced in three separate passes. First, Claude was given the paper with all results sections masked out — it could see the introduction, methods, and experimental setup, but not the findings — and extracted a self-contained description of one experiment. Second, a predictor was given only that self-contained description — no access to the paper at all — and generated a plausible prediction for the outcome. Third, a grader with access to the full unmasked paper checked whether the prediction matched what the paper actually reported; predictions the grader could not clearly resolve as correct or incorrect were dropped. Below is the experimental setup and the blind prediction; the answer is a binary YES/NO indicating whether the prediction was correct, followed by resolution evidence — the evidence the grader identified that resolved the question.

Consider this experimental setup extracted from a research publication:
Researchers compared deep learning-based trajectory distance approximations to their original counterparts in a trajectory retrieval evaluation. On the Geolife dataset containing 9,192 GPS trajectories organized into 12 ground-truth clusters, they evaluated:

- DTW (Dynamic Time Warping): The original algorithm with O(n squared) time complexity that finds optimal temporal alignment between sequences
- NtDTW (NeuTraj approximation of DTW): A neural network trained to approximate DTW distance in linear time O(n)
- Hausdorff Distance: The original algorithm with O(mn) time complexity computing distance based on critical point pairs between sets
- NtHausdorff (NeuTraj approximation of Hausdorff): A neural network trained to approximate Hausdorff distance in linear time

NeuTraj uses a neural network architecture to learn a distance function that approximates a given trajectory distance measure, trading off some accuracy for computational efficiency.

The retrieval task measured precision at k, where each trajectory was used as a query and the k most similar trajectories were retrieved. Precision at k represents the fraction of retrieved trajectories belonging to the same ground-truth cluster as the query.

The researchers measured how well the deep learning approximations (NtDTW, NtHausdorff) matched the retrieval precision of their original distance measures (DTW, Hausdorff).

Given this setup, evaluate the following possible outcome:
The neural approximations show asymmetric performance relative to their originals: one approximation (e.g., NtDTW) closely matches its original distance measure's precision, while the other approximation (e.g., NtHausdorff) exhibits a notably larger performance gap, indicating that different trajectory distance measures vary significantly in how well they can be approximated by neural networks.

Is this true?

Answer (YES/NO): NO